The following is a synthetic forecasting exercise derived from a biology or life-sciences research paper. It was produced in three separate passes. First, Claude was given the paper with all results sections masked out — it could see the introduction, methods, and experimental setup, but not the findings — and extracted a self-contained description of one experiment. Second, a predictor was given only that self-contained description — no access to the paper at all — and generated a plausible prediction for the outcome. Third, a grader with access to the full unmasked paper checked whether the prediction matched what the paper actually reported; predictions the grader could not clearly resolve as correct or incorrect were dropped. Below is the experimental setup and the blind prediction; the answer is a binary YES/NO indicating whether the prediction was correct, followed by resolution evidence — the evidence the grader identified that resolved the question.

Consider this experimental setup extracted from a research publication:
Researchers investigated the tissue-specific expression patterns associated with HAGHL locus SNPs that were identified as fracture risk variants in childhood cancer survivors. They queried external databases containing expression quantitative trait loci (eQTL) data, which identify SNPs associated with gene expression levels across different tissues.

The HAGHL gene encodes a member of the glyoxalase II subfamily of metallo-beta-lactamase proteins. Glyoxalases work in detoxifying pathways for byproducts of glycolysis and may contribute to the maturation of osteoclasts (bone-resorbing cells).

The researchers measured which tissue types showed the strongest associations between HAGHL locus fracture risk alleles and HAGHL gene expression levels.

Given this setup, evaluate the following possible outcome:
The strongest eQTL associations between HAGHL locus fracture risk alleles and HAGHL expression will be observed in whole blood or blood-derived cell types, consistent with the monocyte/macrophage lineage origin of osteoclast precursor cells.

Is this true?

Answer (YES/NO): NO